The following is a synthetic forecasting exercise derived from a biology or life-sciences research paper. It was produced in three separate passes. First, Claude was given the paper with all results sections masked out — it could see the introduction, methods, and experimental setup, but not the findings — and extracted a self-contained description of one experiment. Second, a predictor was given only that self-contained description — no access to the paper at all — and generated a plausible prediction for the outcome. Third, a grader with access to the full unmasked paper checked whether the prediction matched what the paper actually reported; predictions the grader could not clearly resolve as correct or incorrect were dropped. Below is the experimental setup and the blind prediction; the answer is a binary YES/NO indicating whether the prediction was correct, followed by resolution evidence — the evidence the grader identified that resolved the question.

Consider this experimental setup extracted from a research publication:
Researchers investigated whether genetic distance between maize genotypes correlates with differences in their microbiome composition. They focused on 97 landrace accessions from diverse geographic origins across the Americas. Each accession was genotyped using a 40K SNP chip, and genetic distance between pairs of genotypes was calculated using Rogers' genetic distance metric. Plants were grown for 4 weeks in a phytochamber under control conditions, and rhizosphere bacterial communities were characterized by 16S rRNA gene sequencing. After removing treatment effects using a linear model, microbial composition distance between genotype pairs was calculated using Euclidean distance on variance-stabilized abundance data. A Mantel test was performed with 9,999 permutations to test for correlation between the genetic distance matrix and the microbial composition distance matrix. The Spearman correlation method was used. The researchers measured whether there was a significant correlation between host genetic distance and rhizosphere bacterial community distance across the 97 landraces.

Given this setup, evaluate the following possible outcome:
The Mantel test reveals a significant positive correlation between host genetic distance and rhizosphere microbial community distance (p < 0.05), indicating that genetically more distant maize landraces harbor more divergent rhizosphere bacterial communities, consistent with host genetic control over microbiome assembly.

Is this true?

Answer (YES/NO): YES